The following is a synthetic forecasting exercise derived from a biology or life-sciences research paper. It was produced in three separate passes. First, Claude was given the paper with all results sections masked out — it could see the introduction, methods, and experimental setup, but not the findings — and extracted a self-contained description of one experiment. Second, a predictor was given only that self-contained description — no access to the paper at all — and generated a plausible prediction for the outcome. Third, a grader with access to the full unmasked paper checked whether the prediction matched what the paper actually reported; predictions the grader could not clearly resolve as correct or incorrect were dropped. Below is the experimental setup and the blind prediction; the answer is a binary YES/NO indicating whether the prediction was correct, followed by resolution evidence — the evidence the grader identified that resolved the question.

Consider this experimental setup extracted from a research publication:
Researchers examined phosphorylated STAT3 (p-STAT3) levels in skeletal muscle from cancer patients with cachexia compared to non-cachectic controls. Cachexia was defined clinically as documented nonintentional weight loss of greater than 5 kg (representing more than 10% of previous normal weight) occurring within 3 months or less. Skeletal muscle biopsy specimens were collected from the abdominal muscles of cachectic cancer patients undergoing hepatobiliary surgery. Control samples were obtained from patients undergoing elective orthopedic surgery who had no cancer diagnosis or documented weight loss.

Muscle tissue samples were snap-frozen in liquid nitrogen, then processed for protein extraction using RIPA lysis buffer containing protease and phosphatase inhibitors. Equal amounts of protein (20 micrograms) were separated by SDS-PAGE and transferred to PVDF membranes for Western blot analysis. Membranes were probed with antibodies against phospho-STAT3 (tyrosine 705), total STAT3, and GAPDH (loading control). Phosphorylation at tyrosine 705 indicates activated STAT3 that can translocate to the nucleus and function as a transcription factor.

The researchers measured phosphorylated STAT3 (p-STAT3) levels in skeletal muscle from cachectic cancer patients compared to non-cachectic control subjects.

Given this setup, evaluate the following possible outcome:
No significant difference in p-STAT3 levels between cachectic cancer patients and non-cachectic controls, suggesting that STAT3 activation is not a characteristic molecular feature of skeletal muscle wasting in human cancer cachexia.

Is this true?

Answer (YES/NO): NO